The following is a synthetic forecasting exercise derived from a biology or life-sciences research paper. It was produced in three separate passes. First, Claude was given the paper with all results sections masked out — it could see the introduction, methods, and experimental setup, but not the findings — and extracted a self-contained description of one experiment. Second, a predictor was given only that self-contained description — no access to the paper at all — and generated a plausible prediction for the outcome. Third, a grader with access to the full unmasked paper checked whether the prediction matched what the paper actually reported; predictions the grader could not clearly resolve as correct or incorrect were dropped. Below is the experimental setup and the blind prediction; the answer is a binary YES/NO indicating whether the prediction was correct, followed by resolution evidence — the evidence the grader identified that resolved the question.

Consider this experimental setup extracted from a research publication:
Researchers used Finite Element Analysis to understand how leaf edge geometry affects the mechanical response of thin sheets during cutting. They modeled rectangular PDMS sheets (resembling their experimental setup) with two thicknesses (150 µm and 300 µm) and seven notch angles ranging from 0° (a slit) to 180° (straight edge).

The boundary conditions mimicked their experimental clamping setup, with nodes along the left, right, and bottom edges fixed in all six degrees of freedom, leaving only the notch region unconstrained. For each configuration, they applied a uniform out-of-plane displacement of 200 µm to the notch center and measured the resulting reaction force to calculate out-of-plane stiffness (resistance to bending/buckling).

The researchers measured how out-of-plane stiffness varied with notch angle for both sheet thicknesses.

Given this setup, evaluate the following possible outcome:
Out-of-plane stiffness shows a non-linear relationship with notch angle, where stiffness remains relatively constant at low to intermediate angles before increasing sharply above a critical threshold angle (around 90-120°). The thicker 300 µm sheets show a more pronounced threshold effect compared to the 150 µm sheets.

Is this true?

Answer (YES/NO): NO